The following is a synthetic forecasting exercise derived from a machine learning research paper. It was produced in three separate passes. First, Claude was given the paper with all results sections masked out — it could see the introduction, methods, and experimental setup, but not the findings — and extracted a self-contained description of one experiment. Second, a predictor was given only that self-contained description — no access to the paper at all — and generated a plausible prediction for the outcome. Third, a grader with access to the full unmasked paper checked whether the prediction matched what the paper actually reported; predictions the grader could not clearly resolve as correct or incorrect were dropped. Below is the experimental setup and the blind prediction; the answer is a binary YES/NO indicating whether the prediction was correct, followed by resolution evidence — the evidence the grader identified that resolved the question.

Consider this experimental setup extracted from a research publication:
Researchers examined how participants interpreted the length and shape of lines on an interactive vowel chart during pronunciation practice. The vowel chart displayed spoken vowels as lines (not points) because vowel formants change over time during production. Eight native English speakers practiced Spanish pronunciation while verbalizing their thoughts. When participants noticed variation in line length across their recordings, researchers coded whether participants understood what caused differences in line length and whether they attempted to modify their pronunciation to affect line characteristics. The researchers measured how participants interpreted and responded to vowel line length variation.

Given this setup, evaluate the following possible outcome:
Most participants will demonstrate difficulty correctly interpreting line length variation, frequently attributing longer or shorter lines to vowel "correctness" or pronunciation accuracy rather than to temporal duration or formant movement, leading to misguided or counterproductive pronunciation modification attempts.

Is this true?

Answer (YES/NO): NO